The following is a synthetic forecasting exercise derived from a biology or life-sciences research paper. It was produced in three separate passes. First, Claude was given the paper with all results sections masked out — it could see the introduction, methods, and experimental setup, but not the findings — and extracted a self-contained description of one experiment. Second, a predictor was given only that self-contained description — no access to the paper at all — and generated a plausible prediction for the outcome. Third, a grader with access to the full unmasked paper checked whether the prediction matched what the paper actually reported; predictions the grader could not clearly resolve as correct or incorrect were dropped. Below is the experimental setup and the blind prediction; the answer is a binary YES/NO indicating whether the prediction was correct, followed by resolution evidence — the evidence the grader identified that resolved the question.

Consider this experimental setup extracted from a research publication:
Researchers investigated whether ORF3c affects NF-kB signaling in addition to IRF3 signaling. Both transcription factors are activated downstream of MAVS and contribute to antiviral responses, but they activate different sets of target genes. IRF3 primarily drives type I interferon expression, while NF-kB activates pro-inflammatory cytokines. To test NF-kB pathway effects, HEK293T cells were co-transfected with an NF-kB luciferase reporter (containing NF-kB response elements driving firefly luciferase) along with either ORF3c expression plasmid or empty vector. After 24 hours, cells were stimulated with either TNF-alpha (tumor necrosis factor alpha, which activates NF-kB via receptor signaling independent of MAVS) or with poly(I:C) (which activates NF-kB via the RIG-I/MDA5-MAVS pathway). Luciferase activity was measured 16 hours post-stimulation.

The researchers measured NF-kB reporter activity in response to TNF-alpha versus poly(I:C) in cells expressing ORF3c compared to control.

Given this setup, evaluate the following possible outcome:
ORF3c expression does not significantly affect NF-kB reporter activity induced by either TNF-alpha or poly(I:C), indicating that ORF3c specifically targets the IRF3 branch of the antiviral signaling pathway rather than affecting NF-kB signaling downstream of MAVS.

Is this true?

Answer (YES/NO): YES